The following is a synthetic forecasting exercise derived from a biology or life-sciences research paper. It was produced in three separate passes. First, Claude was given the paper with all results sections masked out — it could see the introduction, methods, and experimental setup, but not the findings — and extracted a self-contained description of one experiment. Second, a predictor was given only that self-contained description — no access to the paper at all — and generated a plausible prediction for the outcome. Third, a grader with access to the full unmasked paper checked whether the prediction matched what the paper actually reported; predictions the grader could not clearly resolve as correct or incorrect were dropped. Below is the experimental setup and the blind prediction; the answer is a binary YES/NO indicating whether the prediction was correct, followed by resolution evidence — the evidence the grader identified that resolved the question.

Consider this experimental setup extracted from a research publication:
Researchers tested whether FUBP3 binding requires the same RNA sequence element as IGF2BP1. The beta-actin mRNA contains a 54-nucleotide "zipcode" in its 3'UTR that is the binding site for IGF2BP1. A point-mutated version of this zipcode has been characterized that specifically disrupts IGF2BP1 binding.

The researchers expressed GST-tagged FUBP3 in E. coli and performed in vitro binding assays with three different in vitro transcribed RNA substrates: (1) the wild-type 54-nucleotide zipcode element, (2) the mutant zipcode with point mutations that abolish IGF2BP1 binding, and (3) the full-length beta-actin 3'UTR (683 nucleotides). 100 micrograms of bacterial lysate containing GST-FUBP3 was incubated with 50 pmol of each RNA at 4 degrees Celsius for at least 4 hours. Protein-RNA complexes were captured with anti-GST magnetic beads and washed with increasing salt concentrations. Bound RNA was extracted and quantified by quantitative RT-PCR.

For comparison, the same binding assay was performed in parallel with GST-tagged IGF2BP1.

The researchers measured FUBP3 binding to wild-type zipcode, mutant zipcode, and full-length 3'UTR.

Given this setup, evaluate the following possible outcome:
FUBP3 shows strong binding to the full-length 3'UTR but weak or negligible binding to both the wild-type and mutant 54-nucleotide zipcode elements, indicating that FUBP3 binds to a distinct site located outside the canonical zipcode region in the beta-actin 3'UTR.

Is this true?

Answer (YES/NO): YES